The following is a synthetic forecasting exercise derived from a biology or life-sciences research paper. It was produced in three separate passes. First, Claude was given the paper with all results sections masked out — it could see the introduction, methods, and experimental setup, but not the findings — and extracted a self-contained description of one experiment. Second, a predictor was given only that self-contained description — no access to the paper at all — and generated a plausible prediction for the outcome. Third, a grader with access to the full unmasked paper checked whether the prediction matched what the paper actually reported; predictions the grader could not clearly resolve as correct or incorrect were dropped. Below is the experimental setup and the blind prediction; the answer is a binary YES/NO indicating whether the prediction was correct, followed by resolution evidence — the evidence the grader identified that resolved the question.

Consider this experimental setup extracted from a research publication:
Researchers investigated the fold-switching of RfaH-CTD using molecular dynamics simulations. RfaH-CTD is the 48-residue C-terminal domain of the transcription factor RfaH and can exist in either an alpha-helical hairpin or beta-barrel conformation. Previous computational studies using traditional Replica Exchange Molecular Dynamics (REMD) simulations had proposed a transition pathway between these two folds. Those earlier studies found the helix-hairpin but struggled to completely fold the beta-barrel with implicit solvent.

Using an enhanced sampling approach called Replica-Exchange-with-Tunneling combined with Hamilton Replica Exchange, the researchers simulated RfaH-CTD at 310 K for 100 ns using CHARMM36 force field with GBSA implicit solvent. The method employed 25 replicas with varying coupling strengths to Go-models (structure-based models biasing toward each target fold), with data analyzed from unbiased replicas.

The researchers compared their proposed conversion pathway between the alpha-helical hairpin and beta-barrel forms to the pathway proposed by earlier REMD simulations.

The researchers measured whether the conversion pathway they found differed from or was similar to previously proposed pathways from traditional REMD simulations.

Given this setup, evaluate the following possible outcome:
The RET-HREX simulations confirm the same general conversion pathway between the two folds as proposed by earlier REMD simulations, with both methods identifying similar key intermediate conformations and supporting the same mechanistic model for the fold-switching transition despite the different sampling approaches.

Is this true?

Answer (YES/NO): YES